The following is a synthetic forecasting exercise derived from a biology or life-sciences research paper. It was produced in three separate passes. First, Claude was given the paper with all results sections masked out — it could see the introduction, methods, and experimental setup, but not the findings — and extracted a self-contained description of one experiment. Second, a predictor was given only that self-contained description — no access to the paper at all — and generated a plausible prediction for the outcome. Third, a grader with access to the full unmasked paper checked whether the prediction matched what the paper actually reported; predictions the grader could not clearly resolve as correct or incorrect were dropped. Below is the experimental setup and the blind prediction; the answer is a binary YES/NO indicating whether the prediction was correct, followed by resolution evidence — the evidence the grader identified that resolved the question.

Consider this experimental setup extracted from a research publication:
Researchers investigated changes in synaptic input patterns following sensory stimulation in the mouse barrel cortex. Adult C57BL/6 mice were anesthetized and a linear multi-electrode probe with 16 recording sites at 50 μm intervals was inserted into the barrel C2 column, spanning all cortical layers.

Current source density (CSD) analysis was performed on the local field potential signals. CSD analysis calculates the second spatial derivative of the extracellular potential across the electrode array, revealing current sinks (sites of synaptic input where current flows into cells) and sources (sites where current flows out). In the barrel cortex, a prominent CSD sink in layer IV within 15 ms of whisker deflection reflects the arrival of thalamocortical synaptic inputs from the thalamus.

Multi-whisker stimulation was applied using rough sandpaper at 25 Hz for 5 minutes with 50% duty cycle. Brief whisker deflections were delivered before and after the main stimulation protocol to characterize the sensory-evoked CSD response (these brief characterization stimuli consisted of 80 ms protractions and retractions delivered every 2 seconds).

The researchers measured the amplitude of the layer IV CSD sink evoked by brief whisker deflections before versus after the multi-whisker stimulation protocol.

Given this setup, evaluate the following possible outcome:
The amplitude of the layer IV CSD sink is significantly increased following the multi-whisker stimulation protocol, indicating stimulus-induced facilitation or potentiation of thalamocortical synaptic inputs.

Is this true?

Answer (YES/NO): YES